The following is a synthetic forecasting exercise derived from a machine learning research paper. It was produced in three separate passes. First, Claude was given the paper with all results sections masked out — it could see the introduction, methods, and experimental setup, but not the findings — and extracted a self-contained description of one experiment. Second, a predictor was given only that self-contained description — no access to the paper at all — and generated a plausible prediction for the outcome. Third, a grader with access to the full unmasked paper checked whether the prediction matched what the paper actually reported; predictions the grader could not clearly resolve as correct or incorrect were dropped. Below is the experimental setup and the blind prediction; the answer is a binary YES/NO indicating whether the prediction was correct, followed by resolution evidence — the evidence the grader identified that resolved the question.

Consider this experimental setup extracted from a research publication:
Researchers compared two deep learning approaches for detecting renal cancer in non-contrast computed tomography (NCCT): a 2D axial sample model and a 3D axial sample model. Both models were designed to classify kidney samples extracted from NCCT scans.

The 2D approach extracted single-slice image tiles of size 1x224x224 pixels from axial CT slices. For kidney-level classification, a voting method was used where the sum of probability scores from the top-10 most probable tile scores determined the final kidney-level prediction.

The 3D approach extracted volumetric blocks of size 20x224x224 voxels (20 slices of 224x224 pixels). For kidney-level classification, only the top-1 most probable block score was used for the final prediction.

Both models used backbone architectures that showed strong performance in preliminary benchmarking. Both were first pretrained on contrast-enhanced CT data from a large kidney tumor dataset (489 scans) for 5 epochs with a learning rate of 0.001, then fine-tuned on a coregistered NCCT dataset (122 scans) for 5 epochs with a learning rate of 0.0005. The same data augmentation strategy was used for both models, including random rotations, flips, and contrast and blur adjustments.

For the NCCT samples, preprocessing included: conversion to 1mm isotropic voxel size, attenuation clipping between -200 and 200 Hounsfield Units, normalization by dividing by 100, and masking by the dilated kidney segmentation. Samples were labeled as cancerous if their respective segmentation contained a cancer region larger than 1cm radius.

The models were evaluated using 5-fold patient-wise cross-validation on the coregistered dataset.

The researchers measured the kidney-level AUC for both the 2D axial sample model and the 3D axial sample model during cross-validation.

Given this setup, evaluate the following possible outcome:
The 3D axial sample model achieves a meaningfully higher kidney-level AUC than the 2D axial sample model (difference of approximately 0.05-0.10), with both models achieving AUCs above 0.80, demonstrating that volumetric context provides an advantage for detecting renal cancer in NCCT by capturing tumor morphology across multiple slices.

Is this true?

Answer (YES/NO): NO